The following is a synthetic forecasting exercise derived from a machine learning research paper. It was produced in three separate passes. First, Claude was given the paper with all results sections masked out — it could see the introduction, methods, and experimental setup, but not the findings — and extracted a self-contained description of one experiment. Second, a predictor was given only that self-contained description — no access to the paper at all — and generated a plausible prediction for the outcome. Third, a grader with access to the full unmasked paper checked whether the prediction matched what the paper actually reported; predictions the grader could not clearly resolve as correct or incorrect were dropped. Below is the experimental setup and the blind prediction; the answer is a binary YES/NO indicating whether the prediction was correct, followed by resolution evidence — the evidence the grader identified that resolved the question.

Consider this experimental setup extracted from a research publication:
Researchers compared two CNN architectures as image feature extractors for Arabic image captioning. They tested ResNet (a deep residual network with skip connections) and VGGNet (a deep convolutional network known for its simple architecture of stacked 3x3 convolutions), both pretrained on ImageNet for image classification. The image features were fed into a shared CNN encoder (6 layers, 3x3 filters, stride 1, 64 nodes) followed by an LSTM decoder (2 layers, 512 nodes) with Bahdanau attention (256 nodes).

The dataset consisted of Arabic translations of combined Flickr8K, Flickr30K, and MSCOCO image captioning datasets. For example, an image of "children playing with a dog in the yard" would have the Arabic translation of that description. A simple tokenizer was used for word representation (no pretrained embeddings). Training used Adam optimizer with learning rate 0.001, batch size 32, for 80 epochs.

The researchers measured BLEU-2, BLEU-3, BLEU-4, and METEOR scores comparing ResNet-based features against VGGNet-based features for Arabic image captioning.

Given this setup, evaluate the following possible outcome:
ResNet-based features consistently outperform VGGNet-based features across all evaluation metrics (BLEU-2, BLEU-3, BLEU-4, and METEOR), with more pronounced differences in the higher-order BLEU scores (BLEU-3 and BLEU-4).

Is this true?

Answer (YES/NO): NO